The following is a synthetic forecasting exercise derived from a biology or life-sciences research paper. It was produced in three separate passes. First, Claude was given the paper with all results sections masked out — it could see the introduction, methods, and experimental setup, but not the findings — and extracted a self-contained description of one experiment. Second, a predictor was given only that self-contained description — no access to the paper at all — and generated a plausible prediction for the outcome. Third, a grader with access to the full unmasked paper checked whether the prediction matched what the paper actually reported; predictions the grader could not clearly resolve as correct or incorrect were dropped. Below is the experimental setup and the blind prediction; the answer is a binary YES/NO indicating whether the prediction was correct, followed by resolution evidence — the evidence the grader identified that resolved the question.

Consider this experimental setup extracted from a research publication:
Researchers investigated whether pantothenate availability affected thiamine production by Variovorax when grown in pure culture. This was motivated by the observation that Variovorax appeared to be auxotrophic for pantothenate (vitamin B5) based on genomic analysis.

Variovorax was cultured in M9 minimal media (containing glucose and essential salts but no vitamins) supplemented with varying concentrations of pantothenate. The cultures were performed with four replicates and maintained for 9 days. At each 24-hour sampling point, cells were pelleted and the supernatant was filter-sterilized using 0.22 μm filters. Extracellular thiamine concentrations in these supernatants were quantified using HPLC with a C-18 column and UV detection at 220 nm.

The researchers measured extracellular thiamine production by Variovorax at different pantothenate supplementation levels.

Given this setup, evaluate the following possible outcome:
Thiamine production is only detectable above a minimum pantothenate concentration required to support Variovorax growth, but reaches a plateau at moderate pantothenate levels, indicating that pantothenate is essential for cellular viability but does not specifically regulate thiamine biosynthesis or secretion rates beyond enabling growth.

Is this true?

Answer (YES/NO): NO